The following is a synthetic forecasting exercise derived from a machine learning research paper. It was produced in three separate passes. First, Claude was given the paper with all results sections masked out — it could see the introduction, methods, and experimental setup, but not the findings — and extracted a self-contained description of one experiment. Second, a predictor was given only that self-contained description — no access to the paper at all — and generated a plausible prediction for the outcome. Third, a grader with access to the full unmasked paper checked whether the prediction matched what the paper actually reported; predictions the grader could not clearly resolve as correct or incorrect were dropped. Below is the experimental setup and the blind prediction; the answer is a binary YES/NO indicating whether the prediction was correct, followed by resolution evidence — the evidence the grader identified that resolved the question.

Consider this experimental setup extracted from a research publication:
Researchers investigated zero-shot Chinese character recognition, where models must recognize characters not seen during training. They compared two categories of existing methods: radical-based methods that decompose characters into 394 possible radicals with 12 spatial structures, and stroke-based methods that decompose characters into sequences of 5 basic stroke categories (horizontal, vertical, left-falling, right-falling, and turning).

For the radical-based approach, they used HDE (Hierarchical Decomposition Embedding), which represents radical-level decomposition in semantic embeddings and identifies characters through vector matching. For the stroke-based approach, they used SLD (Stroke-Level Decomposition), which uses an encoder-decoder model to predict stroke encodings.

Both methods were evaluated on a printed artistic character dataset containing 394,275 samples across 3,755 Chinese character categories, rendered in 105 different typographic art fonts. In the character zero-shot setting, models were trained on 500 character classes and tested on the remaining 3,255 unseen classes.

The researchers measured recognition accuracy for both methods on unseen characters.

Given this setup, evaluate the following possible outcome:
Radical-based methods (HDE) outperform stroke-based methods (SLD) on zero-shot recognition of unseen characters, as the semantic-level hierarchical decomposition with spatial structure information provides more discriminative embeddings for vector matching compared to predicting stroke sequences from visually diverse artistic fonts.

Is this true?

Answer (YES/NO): YES